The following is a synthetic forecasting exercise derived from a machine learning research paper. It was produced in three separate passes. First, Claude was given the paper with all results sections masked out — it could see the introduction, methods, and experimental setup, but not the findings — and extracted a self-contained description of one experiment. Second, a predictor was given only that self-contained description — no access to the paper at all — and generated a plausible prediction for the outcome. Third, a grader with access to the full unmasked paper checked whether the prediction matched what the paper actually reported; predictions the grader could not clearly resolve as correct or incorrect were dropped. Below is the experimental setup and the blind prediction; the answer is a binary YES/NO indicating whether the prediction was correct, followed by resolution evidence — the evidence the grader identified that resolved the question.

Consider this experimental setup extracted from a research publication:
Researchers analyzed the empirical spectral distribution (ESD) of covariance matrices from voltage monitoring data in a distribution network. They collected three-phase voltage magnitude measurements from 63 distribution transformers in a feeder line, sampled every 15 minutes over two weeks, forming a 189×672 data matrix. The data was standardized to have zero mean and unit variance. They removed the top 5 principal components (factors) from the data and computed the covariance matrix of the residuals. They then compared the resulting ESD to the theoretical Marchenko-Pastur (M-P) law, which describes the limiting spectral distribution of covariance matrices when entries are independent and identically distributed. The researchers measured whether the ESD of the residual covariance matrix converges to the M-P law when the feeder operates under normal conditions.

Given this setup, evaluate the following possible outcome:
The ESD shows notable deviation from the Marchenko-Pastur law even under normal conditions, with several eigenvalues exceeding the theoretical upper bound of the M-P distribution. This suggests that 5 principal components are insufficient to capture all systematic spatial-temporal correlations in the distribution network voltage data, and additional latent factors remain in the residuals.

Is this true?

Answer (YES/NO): NO